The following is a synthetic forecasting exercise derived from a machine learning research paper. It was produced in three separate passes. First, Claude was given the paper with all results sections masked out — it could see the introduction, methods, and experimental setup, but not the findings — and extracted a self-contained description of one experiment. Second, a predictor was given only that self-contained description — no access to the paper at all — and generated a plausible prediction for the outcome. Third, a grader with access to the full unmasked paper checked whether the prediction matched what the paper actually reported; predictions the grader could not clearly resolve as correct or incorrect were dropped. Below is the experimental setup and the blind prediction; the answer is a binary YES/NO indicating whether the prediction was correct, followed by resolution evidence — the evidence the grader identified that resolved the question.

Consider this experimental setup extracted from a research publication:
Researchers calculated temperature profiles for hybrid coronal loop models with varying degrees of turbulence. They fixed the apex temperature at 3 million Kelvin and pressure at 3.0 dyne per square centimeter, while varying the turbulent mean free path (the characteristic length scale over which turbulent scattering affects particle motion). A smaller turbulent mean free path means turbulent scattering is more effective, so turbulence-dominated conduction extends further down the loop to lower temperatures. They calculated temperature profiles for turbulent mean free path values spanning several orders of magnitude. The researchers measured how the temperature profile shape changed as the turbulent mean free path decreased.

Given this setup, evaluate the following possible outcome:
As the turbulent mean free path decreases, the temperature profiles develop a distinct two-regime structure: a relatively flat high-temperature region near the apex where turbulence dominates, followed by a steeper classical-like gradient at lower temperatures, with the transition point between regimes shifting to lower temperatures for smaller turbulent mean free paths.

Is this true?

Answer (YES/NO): NO